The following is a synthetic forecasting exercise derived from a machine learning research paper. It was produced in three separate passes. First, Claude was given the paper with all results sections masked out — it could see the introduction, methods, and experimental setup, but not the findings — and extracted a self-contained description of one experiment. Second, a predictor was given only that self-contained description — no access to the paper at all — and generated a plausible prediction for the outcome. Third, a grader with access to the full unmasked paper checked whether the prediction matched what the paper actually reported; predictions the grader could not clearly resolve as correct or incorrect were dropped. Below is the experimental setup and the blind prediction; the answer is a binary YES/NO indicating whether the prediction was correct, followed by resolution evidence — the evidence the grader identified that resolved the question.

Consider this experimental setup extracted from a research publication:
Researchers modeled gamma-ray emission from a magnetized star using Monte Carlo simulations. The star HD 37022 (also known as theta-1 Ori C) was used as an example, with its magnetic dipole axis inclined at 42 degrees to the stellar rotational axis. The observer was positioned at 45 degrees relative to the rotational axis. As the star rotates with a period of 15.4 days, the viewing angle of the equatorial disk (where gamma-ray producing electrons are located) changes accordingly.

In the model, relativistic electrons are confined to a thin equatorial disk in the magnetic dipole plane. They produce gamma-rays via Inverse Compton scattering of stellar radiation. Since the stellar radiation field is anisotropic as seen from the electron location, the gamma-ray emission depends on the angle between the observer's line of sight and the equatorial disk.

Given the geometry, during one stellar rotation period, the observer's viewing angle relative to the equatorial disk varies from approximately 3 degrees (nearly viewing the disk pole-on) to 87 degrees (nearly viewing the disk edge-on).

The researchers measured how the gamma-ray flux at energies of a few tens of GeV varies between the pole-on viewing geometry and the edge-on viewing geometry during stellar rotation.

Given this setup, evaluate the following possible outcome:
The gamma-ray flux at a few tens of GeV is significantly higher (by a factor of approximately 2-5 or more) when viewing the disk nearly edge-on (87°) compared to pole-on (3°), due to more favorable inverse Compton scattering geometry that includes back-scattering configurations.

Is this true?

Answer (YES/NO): YES